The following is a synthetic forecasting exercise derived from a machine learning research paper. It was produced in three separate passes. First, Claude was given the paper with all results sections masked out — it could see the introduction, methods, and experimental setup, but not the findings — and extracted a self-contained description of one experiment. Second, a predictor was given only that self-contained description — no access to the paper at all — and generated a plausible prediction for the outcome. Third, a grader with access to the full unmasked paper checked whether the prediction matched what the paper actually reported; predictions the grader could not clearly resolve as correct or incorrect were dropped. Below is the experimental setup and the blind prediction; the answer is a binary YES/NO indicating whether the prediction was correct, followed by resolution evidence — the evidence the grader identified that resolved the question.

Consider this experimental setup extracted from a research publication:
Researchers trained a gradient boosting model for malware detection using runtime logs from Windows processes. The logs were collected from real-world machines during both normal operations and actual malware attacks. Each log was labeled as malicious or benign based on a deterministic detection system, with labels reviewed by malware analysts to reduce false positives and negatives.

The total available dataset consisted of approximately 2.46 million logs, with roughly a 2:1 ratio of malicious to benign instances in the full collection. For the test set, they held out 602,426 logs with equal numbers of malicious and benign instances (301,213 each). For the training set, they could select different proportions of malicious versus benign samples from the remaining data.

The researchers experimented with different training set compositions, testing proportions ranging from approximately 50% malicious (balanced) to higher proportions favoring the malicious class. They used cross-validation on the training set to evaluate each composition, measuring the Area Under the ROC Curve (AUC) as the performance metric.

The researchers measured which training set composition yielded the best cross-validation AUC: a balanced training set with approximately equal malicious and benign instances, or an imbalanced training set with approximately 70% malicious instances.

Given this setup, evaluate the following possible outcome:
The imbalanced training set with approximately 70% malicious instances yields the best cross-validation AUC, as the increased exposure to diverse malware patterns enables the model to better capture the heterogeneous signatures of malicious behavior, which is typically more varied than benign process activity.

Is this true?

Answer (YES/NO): YES